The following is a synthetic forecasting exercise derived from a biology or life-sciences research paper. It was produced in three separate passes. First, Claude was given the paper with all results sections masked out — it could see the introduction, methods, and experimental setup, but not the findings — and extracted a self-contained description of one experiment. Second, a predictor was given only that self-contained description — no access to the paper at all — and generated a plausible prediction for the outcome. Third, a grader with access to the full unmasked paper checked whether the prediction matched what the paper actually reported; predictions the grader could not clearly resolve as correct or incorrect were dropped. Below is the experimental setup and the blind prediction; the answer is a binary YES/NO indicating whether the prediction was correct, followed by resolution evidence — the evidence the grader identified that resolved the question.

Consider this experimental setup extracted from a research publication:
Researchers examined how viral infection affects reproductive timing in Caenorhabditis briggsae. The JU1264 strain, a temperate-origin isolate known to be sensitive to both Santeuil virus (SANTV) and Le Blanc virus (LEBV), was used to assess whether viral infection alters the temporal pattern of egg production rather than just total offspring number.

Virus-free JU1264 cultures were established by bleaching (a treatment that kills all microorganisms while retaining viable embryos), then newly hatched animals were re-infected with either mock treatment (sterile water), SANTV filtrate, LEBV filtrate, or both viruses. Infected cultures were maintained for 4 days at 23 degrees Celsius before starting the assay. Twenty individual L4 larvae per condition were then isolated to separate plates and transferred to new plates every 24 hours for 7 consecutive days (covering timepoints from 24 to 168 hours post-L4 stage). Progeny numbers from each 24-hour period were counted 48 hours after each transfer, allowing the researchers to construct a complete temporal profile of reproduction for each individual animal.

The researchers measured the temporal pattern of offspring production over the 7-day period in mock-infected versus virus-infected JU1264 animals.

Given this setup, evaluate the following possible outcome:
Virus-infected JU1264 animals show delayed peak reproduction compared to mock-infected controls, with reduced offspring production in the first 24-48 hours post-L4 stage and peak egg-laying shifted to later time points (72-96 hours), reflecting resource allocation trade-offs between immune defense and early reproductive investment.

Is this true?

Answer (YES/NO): YES